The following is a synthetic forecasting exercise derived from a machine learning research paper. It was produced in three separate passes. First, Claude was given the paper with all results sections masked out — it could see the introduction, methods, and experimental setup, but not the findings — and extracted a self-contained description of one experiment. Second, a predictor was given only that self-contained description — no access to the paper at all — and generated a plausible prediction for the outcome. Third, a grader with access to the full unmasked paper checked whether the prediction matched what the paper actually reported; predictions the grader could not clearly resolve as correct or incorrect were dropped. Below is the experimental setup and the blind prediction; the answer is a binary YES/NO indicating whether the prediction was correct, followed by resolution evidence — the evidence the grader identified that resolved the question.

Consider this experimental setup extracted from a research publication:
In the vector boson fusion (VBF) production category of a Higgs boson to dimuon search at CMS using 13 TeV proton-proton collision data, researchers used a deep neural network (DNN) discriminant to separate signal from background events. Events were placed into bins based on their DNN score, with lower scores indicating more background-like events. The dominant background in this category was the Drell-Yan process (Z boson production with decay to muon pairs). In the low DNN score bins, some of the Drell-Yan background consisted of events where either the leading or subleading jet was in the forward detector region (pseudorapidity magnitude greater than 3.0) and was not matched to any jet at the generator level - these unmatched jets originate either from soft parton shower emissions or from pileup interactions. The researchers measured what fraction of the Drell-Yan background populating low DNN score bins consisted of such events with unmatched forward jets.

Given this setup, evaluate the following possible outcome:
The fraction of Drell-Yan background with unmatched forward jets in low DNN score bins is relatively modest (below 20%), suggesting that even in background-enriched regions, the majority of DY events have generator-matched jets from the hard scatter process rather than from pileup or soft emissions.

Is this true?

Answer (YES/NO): NO